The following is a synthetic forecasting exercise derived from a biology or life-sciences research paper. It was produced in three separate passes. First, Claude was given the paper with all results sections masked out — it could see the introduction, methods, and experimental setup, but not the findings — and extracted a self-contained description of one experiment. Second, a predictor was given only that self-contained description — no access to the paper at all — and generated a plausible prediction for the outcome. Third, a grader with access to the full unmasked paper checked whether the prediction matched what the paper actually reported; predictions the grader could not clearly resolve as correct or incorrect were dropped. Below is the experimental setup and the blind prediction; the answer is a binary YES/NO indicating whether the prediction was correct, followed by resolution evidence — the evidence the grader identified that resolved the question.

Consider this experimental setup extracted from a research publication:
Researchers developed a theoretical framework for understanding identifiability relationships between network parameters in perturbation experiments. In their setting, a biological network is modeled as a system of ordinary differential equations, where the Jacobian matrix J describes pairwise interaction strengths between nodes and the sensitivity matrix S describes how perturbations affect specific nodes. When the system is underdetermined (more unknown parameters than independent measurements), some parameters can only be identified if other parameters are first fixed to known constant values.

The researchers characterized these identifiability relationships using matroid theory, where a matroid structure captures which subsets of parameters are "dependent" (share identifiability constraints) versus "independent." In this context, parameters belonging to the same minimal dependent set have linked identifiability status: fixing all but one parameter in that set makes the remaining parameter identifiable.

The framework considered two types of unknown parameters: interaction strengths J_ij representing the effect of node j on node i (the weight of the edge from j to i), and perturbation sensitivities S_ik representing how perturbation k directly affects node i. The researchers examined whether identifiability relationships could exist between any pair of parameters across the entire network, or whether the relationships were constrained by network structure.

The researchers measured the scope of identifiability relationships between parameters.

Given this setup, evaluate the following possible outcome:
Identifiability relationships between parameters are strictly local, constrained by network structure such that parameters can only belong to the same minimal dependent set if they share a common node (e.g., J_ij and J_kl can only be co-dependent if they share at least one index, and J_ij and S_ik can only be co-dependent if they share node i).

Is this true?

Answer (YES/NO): YES